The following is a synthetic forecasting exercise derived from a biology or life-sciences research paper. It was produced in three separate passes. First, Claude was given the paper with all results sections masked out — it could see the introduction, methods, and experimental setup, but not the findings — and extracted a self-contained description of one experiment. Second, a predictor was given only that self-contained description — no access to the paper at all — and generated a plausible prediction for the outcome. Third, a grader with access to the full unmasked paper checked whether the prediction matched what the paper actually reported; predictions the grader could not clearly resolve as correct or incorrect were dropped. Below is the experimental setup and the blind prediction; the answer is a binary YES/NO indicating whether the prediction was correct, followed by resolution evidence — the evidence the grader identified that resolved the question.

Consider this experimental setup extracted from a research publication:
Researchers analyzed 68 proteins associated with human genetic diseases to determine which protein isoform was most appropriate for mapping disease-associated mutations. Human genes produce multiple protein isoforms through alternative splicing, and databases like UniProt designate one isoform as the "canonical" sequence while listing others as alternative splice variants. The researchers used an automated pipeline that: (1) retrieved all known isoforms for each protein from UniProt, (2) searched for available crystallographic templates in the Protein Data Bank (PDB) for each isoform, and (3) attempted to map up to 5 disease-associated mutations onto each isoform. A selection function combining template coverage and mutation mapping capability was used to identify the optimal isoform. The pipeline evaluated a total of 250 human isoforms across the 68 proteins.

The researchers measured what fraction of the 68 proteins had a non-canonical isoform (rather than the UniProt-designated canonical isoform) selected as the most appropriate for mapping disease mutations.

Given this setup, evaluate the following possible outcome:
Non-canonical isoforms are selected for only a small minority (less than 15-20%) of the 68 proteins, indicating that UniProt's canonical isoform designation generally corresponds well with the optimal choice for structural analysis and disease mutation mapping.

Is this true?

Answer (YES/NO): NO